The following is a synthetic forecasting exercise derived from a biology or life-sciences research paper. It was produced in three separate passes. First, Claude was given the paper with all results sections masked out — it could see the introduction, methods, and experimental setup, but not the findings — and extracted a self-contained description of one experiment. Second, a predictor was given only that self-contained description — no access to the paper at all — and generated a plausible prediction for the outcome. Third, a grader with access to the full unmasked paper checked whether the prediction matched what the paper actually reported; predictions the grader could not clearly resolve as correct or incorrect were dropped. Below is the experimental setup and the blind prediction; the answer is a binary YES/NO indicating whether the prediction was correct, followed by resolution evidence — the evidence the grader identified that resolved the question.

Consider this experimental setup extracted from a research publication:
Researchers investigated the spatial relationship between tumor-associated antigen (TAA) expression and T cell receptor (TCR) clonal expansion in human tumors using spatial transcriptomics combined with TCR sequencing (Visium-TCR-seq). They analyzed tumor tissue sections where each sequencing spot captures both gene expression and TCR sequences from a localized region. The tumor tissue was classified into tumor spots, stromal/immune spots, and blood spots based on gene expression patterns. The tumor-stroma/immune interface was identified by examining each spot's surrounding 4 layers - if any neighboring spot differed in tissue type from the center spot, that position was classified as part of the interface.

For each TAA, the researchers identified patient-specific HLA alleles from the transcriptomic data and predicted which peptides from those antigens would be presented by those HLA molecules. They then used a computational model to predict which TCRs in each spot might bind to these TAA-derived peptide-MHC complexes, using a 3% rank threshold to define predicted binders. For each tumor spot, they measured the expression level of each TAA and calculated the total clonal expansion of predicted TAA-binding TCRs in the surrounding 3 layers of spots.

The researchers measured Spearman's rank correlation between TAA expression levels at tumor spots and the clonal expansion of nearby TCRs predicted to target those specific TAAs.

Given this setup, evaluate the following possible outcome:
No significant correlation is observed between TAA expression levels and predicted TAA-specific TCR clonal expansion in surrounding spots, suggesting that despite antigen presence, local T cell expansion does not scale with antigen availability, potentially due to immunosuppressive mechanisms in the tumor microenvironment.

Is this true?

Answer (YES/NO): NO